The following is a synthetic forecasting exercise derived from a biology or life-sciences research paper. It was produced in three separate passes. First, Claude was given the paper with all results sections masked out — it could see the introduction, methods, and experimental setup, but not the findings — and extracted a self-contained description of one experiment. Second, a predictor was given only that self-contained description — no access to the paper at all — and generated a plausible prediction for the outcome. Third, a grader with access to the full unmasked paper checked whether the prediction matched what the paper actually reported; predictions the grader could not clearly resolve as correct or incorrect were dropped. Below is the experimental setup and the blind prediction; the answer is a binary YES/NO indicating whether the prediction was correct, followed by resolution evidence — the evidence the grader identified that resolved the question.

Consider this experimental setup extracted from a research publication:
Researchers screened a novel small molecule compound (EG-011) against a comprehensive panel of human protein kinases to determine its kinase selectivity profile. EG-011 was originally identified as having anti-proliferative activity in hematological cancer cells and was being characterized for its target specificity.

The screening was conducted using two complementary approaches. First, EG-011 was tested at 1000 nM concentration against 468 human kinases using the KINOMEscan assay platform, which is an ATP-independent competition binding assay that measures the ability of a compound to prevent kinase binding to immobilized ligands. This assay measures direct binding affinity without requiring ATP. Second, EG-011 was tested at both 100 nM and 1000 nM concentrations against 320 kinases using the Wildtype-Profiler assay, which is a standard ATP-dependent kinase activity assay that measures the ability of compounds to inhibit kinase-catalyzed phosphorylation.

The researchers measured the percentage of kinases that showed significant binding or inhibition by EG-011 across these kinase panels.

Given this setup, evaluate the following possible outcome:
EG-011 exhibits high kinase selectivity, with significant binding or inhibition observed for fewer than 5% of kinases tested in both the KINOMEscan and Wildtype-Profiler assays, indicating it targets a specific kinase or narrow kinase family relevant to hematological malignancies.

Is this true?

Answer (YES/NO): NO